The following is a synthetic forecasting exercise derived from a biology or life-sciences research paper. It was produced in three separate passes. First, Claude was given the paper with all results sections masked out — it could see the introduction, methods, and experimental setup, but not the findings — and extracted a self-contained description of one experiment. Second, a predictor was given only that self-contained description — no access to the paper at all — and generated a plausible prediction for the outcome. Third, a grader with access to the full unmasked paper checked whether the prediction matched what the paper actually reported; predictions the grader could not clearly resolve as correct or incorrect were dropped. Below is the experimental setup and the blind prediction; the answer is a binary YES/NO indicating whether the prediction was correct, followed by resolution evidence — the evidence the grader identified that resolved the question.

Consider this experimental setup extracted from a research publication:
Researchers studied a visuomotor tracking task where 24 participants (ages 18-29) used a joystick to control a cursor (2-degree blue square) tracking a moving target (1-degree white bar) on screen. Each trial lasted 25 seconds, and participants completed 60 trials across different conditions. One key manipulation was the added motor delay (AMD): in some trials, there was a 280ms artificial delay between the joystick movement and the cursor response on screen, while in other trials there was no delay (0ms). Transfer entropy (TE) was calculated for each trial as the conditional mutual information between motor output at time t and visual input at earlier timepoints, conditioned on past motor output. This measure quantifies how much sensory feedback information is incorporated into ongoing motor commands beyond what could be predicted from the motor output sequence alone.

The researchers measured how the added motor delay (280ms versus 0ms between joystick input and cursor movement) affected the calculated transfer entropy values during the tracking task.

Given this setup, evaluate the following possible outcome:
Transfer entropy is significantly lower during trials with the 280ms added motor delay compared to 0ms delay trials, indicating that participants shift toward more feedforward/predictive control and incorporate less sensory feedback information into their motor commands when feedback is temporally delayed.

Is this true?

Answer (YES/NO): NO